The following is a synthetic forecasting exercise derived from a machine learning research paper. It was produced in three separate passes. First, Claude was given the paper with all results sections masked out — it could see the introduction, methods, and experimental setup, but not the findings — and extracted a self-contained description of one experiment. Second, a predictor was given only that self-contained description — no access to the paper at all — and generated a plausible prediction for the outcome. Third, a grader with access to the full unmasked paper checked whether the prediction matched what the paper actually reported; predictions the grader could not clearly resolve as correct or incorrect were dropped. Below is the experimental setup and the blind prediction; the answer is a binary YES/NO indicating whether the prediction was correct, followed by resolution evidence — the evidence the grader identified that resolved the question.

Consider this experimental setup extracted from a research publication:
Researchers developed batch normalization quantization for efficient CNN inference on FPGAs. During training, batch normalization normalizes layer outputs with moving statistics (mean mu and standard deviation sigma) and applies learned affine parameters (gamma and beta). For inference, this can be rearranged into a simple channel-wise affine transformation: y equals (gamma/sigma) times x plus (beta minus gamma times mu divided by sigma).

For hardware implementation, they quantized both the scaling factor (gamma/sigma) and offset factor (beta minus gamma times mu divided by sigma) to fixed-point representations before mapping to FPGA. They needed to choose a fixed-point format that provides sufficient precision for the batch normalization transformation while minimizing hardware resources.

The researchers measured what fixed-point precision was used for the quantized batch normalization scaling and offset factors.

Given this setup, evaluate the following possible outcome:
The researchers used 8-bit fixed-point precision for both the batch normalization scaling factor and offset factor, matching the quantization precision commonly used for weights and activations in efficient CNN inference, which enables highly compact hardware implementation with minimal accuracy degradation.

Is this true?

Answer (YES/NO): NO